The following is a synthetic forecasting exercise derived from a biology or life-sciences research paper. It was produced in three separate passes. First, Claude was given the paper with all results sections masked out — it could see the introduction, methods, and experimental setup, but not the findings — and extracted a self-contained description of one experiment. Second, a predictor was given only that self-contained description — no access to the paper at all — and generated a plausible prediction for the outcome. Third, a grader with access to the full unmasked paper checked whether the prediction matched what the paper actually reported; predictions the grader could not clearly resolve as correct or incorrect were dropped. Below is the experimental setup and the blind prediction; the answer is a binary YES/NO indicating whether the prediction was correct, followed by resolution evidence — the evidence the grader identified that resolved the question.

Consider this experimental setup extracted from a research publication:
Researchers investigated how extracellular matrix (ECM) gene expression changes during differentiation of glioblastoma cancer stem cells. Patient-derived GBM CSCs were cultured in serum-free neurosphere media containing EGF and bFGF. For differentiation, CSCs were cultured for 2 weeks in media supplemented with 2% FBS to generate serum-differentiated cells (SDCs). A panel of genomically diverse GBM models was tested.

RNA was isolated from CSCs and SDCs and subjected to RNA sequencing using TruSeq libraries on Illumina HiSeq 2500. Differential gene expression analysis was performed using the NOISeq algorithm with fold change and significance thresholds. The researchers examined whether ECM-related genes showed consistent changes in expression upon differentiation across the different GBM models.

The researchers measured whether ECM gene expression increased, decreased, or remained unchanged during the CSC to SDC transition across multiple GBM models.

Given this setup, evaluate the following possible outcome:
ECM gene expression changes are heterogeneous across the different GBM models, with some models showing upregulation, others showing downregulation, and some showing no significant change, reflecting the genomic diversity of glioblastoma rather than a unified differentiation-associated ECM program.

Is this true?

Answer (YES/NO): NO